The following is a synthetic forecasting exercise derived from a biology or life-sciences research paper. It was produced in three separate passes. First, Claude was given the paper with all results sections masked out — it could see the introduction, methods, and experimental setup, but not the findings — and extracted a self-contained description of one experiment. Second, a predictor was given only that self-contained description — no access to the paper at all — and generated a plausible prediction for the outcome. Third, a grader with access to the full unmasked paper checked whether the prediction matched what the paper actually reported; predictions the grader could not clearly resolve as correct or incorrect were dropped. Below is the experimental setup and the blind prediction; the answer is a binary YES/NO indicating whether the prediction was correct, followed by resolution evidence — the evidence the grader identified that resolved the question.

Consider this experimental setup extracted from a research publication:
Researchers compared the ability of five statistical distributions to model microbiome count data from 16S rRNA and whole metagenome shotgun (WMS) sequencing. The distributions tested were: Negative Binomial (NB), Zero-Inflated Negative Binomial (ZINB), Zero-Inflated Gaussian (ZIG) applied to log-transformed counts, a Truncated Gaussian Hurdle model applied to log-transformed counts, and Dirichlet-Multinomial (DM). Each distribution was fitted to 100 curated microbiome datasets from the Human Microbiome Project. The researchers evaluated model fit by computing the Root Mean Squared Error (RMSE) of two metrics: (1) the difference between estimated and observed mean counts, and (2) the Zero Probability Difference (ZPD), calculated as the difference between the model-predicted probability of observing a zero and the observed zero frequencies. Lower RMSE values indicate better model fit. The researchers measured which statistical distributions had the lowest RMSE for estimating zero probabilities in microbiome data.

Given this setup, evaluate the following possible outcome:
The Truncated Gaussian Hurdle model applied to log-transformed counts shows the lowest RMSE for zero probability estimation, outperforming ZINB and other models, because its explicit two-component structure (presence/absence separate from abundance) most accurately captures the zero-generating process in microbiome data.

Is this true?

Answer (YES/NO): NO